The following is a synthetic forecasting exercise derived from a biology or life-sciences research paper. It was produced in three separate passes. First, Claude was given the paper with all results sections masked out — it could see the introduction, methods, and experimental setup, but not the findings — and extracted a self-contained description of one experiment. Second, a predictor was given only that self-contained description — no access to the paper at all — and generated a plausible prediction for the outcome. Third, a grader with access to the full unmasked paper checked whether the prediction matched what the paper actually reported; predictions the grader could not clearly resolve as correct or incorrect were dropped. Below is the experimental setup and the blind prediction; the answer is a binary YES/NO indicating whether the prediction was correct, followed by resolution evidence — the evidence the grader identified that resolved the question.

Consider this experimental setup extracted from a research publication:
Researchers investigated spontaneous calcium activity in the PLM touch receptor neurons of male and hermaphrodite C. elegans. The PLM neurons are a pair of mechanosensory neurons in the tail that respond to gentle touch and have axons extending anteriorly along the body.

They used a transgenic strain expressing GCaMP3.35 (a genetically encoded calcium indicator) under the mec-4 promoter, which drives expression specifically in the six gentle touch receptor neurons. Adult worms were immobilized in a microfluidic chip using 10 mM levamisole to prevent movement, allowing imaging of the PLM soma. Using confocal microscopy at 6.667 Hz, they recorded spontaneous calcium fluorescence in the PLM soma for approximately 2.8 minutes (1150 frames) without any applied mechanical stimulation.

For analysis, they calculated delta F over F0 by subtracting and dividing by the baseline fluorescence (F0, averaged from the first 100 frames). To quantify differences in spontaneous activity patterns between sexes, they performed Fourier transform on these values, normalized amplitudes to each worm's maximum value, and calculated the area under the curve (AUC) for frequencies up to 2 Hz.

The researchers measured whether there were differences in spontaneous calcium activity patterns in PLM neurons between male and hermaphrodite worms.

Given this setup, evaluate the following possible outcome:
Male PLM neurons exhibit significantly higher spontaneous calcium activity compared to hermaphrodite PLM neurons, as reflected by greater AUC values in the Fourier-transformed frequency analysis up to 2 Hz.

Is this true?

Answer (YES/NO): YES